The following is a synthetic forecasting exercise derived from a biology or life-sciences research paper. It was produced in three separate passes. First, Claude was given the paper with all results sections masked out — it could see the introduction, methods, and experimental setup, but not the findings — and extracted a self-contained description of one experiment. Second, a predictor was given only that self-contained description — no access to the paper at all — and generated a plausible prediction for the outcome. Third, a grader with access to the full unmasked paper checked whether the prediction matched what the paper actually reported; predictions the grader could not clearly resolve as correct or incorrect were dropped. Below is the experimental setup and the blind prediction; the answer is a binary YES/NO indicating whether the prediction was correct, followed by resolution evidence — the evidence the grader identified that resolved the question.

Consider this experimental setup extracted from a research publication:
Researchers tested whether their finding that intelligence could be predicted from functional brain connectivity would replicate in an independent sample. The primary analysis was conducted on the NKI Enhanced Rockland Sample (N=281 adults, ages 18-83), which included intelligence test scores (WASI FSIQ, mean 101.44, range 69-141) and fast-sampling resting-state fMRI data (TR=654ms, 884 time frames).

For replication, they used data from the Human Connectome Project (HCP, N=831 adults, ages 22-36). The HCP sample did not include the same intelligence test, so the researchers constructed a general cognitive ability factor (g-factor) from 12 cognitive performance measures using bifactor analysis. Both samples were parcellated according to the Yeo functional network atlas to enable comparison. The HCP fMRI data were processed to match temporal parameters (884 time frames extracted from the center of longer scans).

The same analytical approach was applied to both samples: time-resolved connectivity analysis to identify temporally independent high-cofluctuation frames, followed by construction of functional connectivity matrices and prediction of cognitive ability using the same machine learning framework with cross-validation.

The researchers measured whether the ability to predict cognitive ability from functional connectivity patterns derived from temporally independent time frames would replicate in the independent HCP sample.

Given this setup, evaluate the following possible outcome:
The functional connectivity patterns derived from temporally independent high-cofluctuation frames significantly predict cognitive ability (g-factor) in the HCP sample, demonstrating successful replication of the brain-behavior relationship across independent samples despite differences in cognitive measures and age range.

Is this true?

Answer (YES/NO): YES